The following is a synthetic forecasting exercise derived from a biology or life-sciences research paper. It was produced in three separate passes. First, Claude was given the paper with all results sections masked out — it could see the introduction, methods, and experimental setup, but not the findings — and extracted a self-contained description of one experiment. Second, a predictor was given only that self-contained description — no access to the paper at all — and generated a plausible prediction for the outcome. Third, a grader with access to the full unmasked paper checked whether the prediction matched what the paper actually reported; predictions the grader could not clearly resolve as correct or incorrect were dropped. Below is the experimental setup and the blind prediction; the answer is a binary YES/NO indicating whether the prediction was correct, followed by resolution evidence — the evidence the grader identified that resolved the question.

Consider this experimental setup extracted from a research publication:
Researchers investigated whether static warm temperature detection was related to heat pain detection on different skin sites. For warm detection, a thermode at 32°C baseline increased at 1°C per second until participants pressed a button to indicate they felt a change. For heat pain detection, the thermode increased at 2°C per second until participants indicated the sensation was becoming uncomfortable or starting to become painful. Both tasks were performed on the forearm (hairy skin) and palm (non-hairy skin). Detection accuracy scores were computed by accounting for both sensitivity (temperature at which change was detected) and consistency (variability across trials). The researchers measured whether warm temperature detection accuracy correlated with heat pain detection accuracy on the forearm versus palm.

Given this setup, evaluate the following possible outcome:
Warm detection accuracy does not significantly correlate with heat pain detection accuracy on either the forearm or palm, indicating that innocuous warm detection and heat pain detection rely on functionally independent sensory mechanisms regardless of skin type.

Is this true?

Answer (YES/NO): NO